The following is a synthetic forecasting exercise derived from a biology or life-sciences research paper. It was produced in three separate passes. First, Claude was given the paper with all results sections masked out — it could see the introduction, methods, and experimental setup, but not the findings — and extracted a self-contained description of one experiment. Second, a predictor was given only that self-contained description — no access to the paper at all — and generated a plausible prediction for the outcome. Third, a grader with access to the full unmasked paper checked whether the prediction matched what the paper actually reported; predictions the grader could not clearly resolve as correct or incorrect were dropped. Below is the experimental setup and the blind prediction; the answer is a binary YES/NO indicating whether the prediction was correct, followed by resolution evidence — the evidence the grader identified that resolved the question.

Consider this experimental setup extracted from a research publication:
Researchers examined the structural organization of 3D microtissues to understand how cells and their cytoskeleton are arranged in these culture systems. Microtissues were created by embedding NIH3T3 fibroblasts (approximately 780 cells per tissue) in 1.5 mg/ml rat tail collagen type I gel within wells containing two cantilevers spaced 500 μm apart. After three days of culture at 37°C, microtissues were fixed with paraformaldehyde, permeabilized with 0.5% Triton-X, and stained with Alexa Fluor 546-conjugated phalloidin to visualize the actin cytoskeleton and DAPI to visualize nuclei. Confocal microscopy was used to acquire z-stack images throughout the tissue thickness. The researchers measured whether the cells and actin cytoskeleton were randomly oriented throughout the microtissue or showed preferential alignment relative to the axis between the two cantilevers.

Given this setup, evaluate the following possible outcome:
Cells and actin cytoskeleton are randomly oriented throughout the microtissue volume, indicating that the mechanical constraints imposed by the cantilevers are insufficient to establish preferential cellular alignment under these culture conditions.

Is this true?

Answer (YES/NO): NO